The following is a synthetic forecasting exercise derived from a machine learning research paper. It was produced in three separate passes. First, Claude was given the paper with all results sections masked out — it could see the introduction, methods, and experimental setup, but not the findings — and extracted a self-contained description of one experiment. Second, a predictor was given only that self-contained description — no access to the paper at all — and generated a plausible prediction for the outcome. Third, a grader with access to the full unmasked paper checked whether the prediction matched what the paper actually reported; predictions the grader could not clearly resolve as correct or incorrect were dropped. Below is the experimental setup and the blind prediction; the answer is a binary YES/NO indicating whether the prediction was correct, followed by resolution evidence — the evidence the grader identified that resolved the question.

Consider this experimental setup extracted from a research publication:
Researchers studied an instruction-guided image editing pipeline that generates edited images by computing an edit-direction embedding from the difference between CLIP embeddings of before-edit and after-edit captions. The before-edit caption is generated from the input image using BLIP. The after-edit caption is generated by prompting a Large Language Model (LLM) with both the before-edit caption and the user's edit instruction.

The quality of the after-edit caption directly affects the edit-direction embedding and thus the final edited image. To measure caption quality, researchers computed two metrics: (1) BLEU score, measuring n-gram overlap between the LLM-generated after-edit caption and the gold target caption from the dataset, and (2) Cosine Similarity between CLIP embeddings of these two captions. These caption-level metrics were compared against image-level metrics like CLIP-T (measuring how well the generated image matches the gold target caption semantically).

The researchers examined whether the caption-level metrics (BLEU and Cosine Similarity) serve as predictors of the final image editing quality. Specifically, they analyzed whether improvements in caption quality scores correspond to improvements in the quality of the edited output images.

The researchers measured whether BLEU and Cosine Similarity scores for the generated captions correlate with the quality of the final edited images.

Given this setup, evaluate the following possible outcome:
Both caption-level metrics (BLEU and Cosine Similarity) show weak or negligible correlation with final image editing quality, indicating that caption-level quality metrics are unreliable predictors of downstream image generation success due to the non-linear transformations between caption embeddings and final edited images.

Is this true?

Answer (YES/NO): NO